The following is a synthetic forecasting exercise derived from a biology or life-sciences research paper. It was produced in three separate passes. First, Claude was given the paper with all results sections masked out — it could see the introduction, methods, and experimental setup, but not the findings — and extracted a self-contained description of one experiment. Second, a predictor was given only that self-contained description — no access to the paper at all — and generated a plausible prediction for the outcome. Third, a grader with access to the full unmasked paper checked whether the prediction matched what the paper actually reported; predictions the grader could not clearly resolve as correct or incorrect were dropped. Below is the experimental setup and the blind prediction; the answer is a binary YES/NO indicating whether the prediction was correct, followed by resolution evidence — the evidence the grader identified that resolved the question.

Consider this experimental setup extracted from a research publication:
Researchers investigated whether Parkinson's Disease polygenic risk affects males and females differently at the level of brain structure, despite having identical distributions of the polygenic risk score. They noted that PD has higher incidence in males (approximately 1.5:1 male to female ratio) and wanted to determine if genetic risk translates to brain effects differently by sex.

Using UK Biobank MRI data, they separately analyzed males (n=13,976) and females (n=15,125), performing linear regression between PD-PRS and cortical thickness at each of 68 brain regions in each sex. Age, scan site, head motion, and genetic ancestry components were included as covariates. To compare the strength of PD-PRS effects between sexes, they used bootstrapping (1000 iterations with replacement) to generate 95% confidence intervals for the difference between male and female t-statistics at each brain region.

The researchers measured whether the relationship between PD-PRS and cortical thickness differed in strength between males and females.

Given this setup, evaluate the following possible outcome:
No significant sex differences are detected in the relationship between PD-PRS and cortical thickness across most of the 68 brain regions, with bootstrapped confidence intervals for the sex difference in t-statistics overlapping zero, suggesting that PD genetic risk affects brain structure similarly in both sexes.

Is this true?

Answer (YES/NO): NO